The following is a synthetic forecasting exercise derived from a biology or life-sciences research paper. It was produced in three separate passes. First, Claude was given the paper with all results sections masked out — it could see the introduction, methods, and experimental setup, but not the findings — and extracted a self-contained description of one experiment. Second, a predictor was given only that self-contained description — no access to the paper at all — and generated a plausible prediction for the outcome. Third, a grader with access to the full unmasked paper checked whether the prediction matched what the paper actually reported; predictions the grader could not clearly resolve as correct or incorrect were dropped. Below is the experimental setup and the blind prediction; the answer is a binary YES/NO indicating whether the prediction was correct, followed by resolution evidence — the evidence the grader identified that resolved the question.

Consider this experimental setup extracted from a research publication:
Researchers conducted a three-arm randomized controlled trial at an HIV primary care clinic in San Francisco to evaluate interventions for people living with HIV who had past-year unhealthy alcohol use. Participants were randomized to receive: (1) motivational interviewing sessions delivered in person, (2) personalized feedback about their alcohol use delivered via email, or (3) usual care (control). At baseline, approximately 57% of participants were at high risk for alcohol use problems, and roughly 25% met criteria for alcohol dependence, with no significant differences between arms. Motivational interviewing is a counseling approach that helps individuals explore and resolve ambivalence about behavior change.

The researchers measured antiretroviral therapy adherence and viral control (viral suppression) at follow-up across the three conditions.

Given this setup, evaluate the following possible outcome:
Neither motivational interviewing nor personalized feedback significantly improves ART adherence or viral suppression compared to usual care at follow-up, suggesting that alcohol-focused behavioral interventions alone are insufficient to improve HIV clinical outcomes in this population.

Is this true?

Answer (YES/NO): YES